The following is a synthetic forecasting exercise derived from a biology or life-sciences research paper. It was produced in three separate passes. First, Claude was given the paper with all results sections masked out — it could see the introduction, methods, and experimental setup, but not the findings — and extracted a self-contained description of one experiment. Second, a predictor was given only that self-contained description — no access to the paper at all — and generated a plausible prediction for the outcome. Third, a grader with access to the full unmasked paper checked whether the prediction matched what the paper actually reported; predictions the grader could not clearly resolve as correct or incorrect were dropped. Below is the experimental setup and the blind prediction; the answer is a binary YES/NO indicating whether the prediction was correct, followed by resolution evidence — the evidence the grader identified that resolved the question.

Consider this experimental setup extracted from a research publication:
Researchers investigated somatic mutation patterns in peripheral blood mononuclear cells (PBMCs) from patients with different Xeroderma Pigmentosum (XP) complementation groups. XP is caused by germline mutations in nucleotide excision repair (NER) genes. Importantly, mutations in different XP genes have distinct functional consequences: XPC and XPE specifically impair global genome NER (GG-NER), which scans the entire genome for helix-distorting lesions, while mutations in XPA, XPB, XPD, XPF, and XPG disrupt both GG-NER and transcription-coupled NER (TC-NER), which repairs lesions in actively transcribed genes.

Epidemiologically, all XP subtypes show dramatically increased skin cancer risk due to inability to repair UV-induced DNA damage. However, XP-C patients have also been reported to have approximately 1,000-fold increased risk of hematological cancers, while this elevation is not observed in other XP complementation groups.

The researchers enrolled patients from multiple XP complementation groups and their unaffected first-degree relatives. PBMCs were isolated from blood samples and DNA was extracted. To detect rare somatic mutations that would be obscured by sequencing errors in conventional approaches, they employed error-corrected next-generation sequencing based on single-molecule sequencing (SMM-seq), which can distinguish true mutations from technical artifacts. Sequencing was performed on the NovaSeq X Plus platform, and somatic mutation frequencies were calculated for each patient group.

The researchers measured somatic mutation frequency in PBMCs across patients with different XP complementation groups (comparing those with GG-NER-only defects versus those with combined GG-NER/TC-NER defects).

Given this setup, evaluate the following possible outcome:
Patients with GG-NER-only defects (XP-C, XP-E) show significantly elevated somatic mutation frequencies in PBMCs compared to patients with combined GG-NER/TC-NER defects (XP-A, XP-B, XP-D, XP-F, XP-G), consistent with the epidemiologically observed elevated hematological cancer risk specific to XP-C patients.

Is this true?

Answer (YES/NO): YES